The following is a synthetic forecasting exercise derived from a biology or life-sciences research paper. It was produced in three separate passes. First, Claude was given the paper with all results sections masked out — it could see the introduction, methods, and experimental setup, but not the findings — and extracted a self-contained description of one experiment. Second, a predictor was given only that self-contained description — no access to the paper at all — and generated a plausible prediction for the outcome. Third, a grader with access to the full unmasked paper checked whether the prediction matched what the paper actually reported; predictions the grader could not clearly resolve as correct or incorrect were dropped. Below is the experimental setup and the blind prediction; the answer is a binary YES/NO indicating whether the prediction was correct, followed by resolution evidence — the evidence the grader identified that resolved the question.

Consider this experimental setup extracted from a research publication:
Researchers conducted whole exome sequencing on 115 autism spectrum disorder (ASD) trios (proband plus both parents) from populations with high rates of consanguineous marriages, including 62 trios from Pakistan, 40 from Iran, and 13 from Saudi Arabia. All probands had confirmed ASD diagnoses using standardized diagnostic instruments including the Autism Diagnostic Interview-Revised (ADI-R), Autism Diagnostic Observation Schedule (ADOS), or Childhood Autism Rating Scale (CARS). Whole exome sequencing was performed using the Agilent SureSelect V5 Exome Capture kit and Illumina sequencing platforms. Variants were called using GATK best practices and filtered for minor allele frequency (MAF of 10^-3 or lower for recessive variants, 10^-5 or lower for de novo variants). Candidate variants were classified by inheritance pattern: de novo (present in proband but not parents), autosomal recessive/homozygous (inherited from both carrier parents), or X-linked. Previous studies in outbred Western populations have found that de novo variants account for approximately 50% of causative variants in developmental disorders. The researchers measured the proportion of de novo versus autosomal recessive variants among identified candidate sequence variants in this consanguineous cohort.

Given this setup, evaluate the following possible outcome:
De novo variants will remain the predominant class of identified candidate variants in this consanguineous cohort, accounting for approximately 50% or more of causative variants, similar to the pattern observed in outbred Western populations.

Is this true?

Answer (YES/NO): NO